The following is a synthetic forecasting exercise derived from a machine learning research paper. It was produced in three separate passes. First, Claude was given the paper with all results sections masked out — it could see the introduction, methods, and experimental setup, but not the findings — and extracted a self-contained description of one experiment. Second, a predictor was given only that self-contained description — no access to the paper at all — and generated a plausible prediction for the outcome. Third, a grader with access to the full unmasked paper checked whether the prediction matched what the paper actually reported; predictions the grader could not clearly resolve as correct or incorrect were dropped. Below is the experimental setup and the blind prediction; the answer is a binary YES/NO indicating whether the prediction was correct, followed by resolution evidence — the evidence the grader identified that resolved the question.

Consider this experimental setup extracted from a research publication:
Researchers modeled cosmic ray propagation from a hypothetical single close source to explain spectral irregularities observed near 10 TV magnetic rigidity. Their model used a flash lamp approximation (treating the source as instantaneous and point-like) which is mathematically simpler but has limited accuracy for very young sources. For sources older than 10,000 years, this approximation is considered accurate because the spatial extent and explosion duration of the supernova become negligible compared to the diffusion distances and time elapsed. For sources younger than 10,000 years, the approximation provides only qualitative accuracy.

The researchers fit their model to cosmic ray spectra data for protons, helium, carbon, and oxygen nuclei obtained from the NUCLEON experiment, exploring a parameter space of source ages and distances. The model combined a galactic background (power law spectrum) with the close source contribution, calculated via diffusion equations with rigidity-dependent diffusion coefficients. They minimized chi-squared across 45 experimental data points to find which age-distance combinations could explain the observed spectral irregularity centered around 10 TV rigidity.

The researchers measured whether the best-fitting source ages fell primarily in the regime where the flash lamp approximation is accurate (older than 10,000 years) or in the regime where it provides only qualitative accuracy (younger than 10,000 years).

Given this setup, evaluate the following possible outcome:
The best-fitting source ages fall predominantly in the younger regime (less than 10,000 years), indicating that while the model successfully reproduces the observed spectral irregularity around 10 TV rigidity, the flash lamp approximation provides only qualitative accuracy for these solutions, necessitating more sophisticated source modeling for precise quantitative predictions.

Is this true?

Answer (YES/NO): YES